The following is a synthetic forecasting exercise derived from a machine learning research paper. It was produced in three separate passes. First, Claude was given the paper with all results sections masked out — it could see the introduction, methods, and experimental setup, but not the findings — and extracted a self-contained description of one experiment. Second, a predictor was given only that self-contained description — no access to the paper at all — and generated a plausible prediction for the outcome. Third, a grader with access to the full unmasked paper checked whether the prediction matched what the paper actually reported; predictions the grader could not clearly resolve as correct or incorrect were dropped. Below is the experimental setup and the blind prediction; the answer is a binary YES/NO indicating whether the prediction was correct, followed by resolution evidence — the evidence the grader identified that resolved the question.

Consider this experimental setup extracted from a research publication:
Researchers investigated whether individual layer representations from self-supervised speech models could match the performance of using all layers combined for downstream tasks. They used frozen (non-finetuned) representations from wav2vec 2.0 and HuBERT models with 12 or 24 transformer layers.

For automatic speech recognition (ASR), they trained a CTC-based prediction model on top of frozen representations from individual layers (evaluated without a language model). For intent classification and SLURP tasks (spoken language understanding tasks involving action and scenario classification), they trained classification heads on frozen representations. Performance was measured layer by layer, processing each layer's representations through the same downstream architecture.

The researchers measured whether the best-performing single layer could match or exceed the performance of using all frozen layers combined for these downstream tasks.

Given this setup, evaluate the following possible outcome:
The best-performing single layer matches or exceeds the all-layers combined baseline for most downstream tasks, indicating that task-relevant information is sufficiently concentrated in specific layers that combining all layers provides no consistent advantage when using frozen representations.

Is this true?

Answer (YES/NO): YES